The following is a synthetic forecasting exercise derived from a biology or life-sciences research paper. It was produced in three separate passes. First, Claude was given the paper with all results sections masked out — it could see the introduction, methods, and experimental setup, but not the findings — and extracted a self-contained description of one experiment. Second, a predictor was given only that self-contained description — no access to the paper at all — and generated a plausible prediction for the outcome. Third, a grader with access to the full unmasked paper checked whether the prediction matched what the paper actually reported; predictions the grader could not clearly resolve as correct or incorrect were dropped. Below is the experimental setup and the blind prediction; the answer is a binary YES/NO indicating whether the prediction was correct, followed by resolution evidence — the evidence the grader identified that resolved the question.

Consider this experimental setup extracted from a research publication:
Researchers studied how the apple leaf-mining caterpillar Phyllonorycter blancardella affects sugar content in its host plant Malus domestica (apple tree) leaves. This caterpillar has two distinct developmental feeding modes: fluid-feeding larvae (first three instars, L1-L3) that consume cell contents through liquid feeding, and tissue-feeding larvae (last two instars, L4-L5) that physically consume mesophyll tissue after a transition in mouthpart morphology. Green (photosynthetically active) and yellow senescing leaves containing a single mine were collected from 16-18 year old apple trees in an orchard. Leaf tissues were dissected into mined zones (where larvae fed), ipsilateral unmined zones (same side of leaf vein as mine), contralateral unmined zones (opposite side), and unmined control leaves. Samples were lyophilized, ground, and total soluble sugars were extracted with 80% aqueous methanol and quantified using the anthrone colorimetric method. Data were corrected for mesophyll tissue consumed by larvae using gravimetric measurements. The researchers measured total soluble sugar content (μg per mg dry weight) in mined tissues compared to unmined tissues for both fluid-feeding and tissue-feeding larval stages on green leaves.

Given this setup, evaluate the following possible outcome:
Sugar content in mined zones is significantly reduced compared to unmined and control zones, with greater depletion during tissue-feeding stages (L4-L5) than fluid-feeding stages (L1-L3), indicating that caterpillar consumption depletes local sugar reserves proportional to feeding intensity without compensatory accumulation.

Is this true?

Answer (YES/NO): NO